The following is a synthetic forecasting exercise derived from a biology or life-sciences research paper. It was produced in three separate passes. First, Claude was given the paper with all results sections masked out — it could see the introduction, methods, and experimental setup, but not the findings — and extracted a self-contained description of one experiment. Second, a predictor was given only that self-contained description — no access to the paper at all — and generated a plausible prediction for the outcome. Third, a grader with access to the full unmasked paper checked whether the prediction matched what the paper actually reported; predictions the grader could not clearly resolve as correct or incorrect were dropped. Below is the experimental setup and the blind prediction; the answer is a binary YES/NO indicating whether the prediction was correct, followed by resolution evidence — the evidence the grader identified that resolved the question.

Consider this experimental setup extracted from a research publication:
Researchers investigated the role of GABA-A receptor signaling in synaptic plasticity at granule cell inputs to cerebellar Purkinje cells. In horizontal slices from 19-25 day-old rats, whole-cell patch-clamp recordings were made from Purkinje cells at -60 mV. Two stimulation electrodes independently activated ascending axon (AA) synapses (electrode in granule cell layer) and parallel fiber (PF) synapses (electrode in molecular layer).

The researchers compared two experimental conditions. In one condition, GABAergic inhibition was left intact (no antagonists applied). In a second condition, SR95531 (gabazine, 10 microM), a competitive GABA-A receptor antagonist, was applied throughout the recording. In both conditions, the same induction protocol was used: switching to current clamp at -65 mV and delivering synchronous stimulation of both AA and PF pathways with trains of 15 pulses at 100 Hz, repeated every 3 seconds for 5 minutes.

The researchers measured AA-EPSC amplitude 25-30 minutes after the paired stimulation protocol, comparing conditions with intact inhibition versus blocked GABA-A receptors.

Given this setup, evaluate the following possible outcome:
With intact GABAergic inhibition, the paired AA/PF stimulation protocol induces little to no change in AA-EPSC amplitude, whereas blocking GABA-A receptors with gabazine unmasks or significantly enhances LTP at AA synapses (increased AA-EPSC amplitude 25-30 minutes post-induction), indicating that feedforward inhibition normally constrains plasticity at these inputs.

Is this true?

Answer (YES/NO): NO